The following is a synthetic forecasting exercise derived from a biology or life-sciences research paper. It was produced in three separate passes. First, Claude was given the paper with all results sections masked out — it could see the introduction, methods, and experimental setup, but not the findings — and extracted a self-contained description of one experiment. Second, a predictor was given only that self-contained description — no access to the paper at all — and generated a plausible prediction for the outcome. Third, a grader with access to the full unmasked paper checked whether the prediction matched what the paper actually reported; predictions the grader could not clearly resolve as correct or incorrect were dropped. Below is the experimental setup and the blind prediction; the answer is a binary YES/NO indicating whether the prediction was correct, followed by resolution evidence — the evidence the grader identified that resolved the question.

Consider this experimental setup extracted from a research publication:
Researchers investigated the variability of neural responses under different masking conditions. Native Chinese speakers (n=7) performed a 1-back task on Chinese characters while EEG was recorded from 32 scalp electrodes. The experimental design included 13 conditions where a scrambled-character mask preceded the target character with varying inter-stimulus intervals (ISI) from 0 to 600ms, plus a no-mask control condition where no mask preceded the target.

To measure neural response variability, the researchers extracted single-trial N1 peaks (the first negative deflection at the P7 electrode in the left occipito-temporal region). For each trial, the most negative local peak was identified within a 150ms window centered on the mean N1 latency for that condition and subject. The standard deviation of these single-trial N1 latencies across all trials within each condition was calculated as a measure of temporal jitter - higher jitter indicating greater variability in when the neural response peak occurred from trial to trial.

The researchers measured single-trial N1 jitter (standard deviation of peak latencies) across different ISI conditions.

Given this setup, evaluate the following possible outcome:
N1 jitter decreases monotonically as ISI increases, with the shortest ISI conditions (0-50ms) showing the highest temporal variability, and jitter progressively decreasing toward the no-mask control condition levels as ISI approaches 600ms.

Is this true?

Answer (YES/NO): YES